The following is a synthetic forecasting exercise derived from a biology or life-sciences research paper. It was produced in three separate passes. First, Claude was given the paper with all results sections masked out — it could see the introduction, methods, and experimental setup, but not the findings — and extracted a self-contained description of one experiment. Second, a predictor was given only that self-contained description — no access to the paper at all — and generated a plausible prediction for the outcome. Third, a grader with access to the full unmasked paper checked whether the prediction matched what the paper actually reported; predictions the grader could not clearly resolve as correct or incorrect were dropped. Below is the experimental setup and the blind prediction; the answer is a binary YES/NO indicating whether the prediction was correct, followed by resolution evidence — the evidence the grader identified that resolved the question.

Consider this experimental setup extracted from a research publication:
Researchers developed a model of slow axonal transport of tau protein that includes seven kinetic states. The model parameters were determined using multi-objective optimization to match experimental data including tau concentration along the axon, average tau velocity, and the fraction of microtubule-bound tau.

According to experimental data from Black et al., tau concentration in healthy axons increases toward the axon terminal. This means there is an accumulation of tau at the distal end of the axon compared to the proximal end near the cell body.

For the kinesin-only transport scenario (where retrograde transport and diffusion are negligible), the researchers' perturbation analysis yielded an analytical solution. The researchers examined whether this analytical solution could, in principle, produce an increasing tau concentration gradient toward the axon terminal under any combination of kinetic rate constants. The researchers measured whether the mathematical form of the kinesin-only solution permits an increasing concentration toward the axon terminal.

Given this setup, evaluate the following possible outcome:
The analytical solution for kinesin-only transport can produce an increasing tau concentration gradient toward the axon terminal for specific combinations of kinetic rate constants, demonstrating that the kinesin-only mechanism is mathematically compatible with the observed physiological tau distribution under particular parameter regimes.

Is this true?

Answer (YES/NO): NO